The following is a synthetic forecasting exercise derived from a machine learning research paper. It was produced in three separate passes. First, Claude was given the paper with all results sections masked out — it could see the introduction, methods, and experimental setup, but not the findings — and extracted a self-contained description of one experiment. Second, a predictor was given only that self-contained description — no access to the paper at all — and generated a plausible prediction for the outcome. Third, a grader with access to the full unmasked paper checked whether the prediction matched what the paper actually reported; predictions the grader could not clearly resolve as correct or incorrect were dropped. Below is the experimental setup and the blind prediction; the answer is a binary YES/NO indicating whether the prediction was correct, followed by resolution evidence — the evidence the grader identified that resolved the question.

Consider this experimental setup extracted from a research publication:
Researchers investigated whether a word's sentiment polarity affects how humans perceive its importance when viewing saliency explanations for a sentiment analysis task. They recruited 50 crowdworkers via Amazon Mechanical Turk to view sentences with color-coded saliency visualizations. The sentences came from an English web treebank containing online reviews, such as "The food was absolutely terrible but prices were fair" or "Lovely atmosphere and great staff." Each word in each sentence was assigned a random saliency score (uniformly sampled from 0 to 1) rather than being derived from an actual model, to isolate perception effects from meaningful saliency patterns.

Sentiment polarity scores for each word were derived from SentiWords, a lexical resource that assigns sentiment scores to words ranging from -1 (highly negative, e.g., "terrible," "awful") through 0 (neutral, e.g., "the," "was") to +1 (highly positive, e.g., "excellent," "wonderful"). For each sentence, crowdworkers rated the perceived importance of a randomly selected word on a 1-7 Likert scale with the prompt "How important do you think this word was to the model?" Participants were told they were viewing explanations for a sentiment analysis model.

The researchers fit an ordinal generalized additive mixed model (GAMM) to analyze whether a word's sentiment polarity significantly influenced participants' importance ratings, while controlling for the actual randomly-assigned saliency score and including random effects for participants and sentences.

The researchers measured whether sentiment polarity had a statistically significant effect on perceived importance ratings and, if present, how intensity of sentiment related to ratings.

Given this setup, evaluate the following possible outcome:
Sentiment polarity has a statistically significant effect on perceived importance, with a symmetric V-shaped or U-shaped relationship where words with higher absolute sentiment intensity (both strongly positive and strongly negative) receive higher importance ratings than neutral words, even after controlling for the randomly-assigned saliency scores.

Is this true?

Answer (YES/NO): NO